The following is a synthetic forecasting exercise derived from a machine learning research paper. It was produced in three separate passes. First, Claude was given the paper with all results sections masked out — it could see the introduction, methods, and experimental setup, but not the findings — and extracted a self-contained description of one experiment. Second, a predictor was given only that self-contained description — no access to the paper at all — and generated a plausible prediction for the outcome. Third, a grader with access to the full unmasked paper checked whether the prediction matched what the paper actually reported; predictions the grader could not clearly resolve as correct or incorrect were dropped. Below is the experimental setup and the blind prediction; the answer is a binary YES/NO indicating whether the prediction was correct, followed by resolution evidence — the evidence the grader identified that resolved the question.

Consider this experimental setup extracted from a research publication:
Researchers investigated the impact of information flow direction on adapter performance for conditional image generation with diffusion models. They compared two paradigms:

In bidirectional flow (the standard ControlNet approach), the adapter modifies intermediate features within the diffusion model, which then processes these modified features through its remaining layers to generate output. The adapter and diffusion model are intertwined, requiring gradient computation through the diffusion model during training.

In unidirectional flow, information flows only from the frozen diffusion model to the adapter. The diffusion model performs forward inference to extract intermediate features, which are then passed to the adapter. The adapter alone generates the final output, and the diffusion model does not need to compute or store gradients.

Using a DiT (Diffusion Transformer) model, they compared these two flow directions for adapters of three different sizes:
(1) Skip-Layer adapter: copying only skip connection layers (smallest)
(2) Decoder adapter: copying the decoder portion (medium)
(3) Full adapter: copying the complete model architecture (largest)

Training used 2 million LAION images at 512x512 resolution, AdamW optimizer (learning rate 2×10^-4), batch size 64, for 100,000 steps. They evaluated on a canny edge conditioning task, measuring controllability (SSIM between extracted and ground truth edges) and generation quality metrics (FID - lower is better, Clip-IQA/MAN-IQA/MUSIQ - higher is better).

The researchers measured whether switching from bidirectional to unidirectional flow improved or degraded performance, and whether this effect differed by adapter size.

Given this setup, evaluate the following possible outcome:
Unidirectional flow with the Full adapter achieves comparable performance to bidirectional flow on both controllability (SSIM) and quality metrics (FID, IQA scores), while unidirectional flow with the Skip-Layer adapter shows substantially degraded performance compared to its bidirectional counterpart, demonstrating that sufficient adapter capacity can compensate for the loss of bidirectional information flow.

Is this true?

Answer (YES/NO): NO